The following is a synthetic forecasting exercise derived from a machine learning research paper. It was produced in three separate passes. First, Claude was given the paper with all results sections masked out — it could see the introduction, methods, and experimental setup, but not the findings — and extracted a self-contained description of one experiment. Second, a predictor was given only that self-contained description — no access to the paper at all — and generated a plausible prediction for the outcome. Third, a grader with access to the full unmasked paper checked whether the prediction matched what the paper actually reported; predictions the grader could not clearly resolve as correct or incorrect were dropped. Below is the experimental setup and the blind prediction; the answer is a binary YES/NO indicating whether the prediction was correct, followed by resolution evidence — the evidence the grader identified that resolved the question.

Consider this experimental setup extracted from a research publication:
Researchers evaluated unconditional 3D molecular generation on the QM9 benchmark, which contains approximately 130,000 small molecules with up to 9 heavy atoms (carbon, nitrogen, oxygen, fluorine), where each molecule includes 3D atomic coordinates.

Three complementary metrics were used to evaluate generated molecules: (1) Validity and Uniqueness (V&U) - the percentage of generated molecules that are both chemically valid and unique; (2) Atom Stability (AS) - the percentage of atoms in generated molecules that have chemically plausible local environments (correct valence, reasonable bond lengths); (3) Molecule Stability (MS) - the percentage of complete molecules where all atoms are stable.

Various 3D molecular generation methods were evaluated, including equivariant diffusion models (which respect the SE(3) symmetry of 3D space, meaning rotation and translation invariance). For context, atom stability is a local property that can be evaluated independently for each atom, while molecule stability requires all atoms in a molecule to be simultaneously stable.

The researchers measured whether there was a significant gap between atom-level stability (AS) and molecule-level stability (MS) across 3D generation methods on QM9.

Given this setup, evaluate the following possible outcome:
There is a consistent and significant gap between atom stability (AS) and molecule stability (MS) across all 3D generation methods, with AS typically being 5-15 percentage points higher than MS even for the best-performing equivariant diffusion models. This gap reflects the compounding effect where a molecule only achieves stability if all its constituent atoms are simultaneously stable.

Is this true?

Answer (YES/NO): YES